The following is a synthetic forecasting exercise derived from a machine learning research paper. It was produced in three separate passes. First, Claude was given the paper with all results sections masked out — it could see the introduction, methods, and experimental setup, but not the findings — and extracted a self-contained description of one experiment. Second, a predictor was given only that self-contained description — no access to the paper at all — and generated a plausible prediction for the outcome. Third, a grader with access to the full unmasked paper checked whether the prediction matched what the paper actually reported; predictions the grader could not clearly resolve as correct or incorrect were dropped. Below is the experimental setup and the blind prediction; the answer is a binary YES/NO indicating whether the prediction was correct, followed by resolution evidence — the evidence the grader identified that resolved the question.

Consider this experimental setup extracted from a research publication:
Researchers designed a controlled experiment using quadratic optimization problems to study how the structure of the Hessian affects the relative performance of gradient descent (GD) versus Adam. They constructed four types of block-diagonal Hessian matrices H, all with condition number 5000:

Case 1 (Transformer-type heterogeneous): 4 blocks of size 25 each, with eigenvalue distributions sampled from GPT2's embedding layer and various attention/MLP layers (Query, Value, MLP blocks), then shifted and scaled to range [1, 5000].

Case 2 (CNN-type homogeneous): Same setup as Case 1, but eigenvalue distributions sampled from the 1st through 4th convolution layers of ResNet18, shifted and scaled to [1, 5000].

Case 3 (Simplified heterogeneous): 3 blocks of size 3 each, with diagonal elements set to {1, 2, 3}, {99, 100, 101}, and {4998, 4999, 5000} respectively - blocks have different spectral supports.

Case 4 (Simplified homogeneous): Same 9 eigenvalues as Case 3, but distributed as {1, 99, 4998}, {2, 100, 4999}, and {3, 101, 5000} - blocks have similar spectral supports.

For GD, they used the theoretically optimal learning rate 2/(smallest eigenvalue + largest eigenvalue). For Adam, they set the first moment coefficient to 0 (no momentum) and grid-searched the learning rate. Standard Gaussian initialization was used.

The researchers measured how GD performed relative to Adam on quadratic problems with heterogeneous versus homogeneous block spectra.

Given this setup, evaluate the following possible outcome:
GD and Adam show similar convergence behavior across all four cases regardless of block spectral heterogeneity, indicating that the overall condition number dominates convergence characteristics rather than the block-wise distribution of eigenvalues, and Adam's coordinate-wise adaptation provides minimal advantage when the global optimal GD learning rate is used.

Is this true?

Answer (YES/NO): NO